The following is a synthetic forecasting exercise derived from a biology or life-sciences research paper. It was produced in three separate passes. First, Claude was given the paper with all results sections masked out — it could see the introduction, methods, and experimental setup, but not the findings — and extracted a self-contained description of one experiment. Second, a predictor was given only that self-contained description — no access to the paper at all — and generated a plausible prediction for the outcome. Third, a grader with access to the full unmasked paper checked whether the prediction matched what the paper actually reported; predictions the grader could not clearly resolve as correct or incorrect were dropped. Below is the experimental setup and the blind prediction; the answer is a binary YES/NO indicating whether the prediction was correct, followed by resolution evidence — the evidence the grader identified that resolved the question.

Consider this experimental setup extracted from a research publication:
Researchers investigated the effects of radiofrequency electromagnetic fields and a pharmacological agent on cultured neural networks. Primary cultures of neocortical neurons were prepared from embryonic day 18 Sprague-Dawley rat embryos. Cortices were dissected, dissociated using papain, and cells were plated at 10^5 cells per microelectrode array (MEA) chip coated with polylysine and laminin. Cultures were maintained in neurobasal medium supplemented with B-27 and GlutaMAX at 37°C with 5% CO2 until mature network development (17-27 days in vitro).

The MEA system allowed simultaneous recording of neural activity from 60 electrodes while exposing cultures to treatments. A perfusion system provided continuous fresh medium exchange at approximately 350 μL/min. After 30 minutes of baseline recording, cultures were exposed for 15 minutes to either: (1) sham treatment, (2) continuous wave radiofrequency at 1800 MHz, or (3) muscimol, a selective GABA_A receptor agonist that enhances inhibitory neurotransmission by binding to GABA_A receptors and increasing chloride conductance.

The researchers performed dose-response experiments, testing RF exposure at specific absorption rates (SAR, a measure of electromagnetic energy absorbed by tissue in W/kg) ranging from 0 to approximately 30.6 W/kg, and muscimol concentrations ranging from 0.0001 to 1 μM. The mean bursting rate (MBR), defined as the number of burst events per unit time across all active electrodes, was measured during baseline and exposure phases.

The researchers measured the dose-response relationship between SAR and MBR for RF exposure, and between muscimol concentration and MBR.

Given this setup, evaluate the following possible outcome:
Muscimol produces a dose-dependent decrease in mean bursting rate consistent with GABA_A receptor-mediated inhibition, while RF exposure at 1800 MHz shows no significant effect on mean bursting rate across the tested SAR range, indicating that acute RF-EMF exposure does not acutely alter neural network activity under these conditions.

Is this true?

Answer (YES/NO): NO